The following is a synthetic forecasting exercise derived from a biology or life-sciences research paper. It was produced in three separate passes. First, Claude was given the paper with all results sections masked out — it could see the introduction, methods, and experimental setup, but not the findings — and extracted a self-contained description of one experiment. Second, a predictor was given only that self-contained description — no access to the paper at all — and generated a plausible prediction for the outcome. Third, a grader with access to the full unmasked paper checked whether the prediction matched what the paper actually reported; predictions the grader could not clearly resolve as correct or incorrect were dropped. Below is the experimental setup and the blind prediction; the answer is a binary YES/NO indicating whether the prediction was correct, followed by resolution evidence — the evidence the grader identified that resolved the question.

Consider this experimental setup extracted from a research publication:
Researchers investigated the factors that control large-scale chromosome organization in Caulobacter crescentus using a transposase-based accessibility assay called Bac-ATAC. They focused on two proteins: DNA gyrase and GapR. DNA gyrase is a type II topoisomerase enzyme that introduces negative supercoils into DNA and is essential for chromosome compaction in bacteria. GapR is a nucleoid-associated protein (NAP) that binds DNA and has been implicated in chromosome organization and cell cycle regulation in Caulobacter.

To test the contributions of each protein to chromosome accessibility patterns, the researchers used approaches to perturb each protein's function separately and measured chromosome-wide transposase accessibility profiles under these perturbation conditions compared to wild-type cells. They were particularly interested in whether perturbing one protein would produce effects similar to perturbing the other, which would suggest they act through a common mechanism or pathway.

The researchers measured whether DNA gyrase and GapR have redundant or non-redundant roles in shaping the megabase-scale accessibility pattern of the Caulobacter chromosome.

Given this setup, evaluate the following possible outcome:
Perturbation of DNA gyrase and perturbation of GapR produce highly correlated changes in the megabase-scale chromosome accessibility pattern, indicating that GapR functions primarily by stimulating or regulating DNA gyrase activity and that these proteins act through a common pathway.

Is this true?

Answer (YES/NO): NO